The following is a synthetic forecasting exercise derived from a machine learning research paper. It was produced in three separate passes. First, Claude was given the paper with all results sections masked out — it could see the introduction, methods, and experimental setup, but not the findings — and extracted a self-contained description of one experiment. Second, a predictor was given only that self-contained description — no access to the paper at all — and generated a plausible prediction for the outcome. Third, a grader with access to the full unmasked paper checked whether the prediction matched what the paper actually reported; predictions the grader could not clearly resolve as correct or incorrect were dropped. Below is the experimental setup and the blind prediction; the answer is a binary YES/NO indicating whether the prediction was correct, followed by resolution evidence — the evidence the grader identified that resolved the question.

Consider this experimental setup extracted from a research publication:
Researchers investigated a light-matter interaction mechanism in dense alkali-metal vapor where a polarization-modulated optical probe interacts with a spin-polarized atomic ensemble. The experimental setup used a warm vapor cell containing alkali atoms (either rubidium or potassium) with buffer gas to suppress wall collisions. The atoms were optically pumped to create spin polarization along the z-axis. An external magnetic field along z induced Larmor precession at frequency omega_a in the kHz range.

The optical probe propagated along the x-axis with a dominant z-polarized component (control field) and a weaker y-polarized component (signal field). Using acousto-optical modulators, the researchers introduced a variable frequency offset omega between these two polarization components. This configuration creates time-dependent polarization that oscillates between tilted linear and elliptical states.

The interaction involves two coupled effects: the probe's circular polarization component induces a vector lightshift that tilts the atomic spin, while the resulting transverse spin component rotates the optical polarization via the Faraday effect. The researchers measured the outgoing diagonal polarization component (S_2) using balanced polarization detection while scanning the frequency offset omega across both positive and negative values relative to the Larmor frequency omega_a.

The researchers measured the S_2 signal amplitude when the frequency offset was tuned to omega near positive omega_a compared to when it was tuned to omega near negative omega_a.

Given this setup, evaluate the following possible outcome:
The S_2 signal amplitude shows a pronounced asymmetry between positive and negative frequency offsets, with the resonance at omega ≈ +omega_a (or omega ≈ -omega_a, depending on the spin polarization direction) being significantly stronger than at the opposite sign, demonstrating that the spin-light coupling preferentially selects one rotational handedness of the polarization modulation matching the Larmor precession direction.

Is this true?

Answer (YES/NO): NO